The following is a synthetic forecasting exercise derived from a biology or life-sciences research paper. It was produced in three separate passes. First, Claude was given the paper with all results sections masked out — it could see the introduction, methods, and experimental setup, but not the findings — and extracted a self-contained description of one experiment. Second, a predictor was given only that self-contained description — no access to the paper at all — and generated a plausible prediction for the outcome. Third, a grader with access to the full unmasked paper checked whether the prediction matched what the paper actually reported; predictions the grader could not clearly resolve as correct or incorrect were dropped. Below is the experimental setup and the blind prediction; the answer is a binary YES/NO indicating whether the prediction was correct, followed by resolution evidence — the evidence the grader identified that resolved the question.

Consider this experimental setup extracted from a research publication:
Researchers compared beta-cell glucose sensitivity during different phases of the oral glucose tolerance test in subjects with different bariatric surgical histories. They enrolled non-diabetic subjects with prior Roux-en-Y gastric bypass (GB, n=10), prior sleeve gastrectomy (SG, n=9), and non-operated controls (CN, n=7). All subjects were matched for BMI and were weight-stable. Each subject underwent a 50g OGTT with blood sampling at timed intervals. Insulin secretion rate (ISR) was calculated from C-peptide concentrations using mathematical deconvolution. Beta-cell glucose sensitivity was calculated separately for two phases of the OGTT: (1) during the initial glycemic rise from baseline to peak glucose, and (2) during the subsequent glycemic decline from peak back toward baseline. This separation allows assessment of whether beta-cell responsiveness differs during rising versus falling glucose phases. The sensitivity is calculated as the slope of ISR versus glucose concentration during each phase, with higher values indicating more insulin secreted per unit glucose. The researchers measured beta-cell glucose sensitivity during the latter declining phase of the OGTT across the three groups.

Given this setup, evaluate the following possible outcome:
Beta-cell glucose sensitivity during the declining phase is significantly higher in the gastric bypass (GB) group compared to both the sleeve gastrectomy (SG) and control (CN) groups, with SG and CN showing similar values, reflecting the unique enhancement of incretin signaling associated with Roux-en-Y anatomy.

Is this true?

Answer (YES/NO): YES